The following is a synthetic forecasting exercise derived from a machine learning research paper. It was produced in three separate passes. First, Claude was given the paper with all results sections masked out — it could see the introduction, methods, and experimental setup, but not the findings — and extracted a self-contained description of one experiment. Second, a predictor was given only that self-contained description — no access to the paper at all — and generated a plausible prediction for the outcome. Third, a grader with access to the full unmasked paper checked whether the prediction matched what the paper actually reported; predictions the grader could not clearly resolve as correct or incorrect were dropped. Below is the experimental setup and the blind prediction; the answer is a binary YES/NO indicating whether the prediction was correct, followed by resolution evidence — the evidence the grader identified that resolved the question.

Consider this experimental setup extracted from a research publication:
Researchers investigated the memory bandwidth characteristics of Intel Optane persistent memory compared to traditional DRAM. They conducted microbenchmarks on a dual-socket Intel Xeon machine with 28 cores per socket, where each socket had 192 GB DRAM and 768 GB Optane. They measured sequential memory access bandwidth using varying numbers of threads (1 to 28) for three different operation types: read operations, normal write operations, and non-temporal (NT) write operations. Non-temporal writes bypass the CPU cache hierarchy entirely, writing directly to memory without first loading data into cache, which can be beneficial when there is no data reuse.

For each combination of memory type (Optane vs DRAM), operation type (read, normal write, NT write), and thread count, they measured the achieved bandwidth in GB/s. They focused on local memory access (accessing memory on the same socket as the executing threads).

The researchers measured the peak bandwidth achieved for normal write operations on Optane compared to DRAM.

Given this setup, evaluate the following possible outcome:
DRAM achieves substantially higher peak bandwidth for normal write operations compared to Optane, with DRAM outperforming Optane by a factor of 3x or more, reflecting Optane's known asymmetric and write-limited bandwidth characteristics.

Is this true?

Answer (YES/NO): YES